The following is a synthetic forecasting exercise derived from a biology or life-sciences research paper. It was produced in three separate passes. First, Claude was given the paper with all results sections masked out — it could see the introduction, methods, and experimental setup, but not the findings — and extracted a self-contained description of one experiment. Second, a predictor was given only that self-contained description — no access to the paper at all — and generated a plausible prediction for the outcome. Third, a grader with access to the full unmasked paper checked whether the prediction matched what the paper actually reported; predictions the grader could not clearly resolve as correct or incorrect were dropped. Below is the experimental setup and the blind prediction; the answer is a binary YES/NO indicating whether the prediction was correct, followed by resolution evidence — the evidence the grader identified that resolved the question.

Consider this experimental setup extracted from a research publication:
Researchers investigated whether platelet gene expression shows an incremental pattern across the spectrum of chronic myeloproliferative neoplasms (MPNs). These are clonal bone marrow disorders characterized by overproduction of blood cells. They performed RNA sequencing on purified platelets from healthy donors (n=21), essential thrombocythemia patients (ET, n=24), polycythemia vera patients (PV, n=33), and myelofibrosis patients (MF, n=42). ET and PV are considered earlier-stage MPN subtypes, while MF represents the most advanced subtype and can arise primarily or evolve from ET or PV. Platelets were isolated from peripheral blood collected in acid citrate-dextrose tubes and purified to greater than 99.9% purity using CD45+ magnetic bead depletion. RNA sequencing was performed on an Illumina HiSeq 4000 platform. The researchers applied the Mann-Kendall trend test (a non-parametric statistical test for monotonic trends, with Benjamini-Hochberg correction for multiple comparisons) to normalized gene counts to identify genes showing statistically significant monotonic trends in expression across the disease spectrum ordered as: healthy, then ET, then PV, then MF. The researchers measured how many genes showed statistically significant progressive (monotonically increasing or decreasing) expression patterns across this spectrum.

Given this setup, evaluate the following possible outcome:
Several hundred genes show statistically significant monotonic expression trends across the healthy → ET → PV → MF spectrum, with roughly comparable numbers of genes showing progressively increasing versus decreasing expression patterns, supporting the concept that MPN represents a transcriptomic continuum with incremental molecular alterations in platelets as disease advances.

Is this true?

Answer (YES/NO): NO